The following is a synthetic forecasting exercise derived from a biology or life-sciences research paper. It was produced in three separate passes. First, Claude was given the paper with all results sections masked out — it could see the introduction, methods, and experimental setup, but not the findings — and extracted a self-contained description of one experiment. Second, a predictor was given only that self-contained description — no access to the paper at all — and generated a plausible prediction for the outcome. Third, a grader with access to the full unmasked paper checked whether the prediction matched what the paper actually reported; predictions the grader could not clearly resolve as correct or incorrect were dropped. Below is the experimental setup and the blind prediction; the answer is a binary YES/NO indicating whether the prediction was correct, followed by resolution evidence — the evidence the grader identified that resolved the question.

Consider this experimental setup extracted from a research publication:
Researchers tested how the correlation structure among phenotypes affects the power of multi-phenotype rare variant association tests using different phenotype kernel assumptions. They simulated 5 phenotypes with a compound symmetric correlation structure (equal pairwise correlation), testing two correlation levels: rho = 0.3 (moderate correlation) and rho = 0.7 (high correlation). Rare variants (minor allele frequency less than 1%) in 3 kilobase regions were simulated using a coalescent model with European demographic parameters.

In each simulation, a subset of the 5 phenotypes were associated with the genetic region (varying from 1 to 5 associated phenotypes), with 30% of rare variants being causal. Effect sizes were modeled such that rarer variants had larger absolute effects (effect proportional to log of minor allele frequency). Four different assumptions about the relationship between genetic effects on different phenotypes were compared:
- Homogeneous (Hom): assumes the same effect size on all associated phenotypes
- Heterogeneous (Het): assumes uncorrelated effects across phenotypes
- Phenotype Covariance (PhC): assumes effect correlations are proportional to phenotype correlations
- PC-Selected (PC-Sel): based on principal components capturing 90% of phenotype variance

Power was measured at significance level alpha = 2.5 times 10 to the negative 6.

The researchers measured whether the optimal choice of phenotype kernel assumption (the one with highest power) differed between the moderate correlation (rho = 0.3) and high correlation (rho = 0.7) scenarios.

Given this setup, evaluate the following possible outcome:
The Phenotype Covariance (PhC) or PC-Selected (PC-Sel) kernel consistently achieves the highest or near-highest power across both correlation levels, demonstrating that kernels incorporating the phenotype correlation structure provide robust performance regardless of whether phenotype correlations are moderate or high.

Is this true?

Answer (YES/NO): NO